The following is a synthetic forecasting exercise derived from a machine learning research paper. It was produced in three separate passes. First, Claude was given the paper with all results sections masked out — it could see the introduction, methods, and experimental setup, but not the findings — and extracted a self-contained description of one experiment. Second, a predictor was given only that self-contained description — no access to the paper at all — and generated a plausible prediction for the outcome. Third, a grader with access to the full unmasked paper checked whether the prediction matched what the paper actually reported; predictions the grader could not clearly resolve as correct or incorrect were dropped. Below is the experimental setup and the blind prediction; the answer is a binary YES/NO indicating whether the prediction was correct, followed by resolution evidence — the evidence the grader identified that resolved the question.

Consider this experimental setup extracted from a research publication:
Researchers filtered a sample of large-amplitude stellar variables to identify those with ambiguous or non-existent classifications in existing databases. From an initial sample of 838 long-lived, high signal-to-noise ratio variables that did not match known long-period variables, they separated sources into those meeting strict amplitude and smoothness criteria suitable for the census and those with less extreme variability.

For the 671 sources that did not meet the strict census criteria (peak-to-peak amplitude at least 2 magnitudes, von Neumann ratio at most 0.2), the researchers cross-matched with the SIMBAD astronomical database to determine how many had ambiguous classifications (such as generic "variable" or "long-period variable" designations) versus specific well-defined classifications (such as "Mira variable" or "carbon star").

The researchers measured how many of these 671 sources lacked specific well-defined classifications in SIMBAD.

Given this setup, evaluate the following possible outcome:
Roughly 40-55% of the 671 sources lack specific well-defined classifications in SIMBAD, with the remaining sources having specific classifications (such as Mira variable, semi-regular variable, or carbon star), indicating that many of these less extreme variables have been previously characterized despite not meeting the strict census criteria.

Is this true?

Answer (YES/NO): NO